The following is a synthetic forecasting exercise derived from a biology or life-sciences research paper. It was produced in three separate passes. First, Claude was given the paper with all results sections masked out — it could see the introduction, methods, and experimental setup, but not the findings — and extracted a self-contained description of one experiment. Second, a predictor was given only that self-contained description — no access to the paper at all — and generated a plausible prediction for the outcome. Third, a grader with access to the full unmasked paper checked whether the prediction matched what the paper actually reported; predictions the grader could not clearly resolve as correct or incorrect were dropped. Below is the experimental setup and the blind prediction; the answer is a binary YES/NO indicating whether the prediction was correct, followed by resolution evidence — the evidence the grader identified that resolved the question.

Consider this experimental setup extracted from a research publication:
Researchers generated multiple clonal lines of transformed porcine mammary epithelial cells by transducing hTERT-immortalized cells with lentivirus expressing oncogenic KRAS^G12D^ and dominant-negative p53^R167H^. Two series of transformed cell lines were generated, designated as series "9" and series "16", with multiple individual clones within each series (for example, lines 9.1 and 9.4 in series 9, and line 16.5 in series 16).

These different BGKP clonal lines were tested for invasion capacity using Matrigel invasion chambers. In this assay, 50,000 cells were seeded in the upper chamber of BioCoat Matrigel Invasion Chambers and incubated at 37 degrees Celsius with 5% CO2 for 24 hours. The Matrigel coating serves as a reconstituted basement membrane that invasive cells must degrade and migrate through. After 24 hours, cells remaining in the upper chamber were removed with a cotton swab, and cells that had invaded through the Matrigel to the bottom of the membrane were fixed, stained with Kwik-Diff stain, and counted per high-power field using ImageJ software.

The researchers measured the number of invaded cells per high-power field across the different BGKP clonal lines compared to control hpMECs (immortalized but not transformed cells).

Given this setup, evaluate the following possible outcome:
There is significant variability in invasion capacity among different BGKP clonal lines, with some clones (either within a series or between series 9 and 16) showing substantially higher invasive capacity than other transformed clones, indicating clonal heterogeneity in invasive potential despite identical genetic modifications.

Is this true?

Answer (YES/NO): YES